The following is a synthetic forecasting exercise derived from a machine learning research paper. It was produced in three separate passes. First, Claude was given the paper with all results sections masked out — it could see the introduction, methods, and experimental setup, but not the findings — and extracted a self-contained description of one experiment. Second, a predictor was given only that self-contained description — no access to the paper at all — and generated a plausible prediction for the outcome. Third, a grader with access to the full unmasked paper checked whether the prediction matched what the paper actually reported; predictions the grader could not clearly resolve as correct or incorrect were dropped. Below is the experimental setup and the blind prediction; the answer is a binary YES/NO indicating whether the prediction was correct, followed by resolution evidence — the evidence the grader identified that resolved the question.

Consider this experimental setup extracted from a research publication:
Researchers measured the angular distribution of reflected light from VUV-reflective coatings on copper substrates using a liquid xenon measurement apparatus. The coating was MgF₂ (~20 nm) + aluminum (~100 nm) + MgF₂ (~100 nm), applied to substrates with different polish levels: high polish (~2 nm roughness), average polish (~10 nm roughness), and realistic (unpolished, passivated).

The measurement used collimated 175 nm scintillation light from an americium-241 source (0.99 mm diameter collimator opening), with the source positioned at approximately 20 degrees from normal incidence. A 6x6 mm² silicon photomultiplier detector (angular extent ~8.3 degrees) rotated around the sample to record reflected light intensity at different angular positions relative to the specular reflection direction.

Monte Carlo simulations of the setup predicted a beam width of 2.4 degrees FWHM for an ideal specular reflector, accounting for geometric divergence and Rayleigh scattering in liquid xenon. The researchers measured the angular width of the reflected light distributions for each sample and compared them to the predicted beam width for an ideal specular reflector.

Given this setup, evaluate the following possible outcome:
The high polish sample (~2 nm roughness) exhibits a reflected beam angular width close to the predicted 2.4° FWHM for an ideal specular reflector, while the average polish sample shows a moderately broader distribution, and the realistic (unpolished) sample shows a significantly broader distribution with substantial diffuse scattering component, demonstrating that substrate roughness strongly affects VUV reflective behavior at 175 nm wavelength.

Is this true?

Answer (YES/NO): NO